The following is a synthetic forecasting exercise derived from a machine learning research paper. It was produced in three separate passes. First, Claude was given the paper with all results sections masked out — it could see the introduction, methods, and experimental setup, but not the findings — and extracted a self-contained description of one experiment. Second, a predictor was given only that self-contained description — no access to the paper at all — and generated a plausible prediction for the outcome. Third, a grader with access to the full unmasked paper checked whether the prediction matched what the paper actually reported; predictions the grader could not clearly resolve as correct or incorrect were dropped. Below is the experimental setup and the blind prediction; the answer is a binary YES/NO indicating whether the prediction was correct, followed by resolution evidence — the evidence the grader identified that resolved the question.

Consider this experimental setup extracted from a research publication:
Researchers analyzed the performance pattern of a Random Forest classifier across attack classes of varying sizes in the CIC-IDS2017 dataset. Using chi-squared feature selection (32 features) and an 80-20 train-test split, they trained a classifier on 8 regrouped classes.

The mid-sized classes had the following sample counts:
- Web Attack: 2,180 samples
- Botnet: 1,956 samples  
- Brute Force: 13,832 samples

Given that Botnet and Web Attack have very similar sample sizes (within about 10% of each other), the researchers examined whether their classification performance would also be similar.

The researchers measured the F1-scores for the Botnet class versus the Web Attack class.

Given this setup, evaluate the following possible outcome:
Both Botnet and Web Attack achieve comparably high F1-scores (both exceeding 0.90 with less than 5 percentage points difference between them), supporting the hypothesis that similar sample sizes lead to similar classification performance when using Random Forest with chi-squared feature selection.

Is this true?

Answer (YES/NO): NO